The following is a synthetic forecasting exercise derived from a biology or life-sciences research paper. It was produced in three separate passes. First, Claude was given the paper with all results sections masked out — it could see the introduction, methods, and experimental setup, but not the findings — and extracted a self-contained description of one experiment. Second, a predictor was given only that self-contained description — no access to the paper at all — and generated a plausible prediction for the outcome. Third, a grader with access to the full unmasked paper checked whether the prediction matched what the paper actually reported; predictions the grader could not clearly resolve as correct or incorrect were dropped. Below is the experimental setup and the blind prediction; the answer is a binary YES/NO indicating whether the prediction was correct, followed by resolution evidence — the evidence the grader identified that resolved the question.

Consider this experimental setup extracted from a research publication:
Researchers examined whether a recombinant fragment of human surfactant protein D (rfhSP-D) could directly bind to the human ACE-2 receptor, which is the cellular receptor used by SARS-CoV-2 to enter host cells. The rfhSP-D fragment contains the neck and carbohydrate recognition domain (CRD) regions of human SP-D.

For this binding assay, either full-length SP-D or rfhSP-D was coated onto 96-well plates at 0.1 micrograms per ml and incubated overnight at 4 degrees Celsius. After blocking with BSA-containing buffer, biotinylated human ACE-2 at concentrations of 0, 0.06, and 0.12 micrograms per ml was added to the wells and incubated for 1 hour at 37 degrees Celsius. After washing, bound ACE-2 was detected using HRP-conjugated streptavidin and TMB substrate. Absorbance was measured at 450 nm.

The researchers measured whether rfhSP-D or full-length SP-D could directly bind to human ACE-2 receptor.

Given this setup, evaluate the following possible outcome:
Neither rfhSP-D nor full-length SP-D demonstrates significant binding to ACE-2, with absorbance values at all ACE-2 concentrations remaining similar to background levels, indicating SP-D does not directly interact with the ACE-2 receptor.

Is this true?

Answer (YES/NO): NO